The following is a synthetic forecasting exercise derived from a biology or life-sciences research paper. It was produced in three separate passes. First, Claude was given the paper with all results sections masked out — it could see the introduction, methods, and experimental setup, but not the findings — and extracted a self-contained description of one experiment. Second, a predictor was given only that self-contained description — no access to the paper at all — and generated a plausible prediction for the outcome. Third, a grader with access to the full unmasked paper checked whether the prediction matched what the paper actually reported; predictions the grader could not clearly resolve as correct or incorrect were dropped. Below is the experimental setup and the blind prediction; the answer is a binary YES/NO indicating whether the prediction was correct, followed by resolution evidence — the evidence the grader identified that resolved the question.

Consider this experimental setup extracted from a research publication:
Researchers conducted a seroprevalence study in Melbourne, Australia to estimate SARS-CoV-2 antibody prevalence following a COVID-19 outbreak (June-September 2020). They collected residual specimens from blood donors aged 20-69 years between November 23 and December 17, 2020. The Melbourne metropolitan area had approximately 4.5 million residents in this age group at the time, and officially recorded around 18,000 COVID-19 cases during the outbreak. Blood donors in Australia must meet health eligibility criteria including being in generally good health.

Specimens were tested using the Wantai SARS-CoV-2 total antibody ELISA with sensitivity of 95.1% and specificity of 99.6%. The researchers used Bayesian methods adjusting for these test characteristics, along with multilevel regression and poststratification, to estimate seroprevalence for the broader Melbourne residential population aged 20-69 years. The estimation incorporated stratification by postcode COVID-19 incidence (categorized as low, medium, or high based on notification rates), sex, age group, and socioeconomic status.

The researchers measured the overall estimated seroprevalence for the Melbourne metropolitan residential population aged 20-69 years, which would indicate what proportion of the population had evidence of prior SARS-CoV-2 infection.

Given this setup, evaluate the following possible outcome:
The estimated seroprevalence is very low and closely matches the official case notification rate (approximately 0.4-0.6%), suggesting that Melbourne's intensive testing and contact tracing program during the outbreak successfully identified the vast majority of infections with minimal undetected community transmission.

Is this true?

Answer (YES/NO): NO